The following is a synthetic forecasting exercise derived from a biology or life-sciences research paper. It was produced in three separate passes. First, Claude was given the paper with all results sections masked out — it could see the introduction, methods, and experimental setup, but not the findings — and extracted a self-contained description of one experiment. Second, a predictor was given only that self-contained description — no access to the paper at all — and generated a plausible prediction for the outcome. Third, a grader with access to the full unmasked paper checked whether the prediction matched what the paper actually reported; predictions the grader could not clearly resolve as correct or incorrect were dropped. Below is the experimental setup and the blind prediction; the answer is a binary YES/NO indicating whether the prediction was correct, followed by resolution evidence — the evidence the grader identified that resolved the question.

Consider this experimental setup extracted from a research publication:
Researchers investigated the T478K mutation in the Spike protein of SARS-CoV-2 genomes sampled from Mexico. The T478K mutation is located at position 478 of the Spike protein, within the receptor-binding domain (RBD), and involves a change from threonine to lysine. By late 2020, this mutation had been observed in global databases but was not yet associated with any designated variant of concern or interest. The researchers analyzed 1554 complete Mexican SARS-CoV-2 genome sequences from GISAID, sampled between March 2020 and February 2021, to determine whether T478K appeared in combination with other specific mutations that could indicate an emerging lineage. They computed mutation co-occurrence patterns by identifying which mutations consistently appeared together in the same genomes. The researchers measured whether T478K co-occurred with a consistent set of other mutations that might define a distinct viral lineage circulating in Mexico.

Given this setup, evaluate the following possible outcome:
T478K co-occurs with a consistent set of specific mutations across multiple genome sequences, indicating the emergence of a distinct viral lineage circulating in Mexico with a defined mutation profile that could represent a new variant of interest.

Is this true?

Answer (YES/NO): YES